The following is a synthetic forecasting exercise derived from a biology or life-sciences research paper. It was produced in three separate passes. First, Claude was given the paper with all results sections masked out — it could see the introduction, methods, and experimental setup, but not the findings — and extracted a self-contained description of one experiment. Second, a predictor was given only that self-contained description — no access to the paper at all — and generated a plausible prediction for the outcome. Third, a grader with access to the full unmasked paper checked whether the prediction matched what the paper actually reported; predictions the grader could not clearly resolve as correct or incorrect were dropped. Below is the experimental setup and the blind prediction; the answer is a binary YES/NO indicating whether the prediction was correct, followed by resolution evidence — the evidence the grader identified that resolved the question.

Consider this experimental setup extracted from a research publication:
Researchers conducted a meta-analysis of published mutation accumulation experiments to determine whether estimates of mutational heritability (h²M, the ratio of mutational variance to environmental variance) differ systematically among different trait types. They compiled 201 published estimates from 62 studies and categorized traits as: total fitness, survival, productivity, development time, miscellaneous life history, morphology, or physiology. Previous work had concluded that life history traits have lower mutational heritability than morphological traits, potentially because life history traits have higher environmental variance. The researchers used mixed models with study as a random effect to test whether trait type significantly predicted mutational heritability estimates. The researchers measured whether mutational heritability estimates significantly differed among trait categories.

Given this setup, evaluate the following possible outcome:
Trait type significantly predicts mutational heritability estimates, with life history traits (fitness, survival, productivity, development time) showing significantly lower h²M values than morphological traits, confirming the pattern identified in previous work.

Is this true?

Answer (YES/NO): NO